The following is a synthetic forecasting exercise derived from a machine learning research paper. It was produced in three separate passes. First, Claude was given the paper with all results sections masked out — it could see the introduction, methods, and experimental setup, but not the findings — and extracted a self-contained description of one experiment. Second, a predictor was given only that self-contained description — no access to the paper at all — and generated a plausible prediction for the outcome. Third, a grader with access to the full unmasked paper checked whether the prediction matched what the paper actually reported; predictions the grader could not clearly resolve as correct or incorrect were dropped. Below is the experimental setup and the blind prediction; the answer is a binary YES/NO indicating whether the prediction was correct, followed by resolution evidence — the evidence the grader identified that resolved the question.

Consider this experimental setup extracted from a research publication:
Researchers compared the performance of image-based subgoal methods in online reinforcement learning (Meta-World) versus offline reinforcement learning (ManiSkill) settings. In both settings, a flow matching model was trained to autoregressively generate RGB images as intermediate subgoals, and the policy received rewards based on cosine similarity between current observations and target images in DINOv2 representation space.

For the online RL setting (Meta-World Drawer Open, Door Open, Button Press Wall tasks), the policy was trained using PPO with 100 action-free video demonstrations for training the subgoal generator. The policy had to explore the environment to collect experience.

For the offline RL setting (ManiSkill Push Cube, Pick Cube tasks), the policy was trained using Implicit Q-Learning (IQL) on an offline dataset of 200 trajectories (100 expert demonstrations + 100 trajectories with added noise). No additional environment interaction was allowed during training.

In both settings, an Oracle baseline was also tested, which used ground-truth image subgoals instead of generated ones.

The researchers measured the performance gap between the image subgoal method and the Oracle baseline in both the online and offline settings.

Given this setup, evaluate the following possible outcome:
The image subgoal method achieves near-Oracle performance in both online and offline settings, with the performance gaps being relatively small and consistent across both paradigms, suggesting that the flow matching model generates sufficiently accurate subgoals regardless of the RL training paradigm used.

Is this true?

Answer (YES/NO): NO